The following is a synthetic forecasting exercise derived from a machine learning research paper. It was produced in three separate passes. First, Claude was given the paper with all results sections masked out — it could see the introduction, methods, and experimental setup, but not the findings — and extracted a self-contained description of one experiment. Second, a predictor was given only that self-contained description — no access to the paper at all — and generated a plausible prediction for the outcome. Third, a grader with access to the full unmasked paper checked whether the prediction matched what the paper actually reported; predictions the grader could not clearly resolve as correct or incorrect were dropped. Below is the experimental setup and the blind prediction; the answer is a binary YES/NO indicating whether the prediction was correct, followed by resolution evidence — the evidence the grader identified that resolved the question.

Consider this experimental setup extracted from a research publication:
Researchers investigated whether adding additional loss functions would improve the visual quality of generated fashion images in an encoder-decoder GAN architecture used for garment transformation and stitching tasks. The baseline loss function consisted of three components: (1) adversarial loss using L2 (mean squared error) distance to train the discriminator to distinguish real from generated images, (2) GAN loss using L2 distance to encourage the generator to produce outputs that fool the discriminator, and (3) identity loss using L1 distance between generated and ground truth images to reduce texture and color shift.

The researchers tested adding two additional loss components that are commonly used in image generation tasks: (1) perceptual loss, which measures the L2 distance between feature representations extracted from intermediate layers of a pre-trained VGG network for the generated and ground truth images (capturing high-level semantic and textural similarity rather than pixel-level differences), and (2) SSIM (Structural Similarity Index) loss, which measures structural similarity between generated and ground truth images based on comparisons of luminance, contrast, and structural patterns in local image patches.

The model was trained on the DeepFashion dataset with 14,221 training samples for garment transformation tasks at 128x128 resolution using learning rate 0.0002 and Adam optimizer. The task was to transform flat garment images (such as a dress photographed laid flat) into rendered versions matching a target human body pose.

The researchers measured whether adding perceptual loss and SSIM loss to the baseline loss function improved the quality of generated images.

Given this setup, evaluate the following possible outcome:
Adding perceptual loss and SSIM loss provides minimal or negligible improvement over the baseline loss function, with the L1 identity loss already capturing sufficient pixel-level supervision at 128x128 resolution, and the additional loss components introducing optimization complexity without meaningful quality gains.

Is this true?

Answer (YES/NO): YES